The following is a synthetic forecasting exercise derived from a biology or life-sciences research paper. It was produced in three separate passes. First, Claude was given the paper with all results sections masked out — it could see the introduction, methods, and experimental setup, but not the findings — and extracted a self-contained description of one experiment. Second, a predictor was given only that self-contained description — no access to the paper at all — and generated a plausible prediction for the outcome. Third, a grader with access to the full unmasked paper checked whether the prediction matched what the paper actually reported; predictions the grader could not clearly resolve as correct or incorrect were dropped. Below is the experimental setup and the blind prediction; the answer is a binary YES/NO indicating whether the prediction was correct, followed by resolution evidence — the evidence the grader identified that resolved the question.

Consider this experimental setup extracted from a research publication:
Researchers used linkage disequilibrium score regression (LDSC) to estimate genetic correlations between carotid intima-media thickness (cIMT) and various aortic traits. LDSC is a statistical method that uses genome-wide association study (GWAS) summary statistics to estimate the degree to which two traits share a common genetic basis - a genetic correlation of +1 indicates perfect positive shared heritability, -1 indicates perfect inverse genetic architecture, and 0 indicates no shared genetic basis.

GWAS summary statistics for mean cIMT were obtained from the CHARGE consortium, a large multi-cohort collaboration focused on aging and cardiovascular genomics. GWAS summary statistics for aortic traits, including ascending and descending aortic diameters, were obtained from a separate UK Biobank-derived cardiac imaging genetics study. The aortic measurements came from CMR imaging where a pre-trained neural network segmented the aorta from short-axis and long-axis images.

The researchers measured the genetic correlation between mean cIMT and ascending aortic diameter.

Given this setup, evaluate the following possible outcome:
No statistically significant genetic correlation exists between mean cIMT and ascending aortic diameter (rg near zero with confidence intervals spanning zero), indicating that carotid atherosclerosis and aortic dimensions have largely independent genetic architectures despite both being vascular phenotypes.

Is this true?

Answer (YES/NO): YES